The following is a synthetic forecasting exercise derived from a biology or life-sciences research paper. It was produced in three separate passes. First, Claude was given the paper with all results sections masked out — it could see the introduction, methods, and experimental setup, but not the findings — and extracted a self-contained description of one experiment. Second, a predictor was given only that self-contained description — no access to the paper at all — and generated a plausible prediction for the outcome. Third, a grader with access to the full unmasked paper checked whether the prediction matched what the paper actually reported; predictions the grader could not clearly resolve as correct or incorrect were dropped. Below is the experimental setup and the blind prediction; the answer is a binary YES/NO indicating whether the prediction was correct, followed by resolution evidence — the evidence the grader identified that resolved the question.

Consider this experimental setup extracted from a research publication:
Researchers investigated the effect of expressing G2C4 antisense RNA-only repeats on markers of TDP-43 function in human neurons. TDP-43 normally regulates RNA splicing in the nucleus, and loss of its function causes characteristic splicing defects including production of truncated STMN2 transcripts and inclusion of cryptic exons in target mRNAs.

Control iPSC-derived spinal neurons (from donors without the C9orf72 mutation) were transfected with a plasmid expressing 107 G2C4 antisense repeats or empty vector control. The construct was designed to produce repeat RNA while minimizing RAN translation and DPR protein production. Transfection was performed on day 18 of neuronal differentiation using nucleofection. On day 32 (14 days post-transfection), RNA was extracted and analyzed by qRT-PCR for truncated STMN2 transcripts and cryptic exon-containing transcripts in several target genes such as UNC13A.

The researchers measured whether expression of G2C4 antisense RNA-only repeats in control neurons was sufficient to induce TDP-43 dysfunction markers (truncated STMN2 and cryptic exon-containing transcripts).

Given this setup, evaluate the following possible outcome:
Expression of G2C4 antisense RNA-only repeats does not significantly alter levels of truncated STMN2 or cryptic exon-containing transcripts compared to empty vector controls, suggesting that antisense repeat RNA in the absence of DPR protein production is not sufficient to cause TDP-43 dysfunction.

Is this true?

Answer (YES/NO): NO